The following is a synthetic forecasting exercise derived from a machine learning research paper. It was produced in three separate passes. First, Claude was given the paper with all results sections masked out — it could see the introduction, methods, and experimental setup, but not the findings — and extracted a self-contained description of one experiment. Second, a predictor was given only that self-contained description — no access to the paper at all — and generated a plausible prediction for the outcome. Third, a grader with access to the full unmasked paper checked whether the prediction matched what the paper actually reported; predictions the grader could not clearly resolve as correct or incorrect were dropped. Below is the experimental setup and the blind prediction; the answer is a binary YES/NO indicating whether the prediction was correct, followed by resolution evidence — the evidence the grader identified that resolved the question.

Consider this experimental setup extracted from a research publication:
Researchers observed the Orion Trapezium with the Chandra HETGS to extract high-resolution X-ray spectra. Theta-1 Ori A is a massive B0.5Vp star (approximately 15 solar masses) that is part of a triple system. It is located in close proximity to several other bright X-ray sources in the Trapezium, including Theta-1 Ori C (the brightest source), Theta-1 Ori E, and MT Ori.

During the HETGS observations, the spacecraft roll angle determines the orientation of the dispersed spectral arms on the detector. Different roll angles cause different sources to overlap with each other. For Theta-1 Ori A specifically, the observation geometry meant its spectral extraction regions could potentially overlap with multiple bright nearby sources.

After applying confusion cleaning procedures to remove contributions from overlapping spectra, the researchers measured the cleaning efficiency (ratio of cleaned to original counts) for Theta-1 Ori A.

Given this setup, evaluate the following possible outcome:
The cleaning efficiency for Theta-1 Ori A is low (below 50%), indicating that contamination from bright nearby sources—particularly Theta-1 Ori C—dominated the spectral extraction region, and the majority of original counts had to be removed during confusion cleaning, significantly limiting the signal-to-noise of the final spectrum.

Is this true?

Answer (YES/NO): YES